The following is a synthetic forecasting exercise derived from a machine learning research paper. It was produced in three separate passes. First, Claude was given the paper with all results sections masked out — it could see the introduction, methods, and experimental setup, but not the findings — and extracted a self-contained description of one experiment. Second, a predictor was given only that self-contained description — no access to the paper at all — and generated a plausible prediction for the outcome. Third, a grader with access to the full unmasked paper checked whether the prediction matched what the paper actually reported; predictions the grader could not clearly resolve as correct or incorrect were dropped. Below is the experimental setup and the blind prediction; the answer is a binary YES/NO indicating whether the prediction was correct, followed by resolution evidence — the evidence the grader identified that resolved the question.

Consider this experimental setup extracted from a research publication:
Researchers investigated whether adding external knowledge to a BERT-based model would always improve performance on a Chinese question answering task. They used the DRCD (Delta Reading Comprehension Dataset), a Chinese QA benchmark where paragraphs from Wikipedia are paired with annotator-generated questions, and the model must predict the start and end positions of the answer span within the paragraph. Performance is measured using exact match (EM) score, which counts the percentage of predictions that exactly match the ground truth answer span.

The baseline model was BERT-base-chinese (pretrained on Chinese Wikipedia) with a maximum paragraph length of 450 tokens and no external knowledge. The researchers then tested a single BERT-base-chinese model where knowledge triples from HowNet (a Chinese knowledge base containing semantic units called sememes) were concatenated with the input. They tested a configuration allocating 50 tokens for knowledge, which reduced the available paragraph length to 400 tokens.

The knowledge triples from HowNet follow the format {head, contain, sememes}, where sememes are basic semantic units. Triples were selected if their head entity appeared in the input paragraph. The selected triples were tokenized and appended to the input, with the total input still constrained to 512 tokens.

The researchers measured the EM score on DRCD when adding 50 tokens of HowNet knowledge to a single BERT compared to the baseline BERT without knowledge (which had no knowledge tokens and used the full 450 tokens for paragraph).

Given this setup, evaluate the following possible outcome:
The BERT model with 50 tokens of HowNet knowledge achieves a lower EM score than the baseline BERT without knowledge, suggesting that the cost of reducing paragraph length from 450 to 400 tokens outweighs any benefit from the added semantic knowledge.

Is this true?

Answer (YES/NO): YES